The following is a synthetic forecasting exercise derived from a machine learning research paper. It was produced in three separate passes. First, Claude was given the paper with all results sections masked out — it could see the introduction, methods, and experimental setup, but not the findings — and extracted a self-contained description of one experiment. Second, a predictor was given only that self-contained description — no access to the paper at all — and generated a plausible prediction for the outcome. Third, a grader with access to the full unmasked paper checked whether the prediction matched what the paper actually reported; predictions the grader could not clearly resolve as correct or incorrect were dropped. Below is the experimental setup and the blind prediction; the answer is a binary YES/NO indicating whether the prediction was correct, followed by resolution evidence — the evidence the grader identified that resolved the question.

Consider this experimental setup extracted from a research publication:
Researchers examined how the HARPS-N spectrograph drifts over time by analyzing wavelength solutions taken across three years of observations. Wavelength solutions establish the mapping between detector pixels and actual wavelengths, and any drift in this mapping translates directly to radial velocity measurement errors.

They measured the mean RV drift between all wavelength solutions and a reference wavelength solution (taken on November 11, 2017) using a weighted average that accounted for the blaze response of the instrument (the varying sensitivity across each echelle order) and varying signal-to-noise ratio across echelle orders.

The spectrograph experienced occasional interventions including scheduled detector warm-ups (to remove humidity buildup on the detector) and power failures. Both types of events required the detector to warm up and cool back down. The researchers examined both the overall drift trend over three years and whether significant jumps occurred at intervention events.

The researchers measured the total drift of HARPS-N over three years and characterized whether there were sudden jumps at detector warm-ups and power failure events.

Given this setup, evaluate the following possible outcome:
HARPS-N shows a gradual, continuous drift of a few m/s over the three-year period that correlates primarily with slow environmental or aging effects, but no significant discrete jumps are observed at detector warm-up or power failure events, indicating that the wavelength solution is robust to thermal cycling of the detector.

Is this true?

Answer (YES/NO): NO